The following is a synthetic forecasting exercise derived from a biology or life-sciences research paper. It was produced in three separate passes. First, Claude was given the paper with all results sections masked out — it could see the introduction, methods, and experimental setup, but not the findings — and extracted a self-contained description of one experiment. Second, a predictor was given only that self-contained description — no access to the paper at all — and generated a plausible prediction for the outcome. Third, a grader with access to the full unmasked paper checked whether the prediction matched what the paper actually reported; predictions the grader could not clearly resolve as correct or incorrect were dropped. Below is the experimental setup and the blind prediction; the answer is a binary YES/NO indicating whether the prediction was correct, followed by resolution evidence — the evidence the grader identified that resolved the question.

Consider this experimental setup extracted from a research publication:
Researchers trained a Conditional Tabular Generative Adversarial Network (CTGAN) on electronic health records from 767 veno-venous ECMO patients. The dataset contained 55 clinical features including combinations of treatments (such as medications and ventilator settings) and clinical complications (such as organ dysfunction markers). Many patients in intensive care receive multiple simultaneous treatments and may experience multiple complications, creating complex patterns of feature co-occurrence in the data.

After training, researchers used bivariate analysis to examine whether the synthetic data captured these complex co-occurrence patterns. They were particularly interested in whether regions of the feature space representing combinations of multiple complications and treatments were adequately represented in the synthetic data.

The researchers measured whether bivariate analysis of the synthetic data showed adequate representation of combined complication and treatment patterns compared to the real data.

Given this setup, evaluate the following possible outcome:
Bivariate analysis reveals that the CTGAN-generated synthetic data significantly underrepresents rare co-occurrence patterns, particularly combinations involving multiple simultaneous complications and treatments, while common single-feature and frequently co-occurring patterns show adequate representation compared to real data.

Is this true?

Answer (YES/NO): NO